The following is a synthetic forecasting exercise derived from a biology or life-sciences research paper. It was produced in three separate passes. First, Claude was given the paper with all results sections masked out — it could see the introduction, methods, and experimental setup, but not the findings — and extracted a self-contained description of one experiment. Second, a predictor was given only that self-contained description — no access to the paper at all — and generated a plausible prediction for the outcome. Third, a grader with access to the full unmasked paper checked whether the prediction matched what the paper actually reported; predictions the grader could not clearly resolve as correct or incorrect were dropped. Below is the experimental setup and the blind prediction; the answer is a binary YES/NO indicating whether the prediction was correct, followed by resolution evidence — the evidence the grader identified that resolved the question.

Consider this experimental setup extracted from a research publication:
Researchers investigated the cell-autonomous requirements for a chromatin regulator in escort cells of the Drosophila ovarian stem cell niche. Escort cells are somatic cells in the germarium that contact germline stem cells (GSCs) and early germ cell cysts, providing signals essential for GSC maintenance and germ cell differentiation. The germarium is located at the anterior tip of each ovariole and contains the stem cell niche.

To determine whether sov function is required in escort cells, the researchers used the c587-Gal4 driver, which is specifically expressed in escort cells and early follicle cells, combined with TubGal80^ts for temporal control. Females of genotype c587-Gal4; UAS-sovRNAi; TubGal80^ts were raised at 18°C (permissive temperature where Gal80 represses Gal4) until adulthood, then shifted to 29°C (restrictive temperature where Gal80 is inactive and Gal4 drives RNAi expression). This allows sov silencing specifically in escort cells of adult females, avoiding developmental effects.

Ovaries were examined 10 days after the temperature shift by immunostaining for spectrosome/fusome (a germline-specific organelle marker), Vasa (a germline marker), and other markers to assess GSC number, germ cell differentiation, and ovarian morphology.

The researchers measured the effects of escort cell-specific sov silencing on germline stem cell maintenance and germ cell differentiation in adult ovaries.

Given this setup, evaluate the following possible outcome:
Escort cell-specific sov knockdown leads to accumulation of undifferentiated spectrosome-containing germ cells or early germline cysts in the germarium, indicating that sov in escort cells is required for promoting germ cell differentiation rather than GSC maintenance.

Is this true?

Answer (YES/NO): NO